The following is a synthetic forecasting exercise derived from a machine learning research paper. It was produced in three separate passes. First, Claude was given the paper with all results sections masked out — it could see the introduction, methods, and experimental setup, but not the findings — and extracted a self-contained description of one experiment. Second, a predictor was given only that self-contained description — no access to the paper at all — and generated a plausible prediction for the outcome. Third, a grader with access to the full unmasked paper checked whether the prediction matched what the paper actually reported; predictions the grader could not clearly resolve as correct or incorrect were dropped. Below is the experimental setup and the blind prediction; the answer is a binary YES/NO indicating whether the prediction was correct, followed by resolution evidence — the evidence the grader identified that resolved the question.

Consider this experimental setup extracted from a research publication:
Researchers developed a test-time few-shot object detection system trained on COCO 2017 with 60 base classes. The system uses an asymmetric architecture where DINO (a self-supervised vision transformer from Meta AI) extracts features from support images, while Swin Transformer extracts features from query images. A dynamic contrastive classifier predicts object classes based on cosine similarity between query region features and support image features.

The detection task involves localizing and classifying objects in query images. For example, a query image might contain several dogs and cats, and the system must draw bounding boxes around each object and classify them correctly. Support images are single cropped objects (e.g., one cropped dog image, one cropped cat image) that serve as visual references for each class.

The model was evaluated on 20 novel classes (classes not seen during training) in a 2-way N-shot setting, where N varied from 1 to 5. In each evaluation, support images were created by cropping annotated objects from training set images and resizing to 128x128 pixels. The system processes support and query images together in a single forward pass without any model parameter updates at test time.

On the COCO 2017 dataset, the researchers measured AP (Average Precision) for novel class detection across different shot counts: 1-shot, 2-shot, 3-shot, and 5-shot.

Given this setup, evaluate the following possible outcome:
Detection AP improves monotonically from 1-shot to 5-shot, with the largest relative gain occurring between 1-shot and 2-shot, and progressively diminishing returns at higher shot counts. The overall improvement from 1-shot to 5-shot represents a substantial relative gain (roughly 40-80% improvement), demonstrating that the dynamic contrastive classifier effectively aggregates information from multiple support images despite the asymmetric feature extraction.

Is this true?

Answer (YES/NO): NO